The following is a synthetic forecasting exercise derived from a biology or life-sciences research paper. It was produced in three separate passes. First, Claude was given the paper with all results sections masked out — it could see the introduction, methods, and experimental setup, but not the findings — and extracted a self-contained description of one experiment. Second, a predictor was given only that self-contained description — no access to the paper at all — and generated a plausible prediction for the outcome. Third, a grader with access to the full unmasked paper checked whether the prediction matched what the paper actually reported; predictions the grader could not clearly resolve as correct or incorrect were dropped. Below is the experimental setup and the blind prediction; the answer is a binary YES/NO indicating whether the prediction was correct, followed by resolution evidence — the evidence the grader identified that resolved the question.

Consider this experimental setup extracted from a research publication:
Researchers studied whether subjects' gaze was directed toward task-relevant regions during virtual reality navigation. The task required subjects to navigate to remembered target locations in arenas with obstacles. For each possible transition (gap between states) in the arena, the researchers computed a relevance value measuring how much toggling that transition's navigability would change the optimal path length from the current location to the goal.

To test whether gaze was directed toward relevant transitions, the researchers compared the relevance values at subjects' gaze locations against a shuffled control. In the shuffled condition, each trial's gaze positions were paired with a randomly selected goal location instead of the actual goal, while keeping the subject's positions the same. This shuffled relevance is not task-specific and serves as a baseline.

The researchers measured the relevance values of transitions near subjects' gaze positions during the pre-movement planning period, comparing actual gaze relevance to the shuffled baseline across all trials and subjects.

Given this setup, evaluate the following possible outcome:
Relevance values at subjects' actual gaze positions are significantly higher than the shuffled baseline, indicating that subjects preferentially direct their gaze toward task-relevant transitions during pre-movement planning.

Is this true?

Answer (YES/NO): YES